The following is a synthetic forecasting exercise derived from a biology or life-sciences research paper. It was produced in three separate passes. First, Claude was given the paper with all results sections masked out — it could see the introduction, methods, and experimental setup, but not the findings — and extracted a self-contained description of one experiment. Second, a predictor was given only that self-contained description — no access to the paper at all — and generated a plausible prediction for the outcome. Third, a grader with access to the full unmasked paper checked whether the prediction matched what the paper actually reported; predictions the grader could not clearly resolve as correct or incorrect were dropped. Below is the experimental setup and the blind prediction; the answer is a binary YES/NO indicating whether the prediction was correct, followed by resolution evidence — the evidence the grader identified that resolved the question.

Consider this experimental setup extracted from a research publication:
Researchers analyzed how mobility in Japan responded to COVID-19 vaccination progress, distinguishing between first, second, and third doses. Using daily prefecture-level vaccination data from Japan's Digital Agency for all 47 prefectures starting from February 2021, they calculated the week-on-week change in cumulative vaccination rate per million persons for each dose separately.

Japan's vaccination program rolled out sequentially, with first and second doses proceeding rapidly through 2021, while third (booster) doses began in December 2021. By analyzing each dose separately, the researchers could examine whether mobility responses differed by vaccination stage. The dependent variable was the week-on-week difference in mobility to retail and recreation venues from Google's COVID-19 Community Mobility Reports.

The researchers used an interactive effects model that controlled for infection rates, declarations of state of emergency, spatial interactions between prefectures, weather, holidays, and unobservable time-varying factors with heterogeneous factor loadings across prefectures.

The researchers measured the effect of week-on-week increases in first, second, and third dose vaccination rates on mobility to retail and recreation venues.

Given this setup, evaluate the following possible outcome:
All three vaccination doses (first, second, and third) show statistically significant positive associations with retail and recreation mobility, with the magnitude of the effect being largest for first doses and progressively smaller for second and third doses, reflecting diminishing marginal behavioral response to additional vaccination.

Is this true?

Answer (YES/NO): NO